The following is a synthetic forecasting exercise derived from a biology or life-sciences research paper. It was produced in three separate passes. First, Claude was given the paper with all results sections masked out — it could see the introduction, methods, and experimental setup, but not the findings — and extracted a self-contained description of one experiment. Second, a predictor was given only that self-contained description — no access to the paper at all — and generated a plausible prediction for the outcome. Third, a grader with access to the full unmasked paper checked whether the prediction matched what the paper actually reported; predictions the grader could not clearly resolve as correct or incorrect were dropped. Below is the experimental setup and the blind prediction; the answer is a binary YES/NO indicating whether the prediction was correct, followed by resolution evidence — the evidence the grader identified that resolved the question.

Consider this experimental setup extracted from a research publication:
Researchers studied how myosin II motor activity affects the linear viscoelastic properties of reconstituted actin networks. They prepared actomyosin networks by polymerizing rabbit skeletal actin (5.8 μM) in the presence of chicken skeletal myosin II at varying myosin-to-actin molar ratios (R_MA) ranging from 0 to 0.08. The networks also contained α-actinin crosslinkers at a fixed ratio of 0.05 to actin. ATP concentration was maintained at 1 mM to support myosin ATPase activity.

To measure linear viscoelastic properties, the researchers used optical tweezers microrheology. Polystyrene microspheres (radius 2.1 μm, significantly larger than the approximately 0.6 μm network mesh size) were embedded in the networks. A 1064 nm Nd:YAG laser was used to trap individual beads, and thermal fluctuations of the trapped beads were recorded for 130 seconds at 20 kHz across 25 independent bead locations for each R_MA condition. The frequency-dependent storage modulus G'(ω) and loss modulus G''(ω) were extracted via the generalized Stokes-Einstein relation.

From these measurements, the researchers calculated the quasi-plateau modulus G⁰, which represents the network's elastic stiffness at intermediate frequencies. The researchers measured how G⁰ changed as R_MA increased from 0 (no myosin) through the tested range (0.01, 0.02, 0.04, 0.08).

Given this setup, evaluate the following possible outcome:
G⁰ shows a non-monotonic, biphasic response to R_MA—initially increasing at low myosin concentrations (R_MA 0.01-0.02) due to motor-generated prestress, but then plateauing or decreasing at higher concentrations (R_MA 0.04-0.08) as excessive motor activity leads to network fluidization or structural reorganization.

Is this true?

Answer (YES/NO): NO